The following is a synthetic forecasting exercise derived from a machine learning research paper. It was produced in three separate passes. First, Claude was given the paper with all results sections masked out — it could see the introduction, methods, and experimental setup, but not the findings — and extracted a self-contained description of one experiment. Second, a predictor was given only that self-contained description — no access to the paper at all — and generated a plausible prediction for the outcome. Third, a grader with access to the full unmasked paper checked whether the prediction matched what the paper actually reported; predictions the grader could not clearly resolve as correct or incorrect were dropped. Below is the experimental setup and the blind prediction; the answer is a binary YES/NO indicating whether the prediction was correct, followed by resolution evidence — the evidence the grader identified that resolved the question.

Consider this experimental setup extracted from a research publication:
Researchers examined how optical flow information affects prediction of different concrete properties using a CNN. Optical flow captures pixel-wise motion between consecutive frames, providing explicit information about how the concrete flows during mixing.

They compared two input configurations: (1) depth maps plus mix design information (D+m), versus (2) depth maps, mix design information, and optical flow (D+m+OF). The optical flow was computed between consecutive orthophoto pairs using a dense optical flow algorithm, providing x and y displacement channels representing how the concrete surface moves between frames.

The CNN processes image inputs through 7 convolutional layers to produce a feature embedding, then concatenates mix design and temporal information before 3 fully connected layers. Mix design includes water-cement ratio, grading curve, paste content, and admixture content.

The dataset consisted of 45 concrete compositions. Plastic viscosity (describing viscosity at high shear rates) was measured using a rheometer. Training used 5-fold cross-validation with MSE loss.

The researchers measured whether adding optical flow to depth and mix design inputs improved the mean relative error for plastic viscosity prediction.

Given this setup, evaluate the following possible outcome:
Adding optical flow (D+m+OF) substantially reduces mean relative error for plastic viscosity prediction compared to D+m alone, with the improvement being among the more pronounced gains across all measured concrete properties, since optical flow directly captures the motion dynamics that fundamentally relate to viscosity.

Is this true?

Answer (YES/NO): NO